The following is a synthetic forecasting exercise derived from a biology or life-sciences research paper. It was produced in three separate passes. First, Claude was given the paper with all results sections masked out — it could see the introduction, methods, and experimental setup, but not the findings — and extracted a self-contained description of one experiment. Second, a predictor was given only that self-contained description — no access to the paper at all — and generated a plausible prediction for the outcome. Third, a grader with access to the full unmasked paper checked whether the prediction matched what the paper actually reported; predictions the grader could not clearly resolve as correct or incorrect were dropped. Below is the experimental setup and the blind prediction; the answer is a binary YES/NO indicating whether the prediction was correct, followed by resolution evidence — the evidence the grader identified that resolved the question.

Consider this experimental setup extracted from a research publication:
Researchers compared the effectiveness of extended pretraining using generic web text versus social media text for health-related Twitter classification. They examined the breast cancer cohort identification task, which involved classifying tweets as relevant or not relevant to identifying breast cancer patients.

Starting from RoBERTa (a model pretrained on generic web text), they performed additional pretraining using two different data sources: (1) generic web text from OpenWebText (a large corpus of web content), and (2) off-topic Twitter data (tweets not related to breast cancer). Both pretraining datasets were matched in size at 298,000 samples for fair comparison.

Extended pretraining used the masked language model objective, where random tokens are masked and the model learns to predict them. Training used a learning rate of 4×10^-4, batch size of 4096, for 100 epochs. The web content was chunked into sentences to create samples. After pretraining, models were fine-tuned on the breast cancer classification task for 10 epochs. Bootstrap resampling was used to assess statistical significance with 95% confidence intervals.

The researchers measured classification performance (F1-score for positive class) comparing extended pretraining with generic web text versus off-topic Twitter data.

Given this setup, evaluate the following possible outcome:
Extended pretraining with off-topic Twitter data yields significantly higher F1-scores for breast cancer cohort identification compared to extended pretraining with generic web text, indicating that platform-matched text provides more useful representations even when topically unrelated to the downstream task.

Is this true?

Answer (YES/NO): NO